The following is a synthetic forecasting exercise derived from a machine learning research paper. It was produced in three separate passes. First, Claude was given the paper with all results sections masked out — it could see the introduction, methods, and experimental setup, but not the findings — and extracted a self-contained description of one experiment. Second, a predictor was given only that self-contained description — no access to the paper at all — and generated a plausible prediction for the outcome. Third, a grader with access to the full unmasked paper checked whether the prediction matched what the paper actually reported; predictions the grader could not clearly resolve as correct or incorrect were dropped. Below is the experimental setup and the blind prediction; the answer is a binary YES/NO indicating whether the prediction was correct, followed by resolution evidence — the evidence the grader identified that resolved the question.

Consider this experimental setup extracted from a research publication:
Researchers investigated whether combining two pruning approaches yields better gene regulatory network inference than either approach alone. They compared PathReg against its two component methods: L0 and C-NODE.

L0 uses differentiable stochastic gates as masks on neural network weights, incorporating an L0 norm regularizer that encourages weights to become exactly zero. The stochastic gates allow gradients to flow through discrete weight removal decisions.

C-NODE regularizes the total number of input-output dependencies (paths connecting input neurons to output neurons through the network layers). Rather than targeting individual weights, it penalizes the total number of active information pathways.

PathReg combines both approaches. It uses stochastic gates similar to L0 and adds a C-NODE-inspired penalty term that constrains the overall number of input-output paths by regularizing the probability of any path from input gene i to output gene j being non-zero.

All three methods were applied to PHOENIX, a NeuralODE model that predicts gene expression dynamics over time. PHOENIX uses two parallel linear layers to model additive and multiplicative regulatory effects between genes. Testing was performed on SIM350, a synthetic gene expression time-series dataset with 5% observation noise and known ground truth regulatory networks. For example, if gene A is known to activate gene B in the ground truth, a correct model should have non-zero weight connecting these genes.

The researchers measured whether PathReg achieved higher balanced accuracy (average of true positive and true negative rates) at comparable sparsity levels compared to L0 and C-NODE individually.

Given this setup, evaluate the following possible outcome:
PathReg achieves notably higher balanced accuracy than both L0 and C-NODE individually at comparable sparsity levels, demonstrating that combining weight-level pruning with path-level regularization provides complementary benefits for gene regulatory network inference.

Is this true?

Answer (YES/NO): NO